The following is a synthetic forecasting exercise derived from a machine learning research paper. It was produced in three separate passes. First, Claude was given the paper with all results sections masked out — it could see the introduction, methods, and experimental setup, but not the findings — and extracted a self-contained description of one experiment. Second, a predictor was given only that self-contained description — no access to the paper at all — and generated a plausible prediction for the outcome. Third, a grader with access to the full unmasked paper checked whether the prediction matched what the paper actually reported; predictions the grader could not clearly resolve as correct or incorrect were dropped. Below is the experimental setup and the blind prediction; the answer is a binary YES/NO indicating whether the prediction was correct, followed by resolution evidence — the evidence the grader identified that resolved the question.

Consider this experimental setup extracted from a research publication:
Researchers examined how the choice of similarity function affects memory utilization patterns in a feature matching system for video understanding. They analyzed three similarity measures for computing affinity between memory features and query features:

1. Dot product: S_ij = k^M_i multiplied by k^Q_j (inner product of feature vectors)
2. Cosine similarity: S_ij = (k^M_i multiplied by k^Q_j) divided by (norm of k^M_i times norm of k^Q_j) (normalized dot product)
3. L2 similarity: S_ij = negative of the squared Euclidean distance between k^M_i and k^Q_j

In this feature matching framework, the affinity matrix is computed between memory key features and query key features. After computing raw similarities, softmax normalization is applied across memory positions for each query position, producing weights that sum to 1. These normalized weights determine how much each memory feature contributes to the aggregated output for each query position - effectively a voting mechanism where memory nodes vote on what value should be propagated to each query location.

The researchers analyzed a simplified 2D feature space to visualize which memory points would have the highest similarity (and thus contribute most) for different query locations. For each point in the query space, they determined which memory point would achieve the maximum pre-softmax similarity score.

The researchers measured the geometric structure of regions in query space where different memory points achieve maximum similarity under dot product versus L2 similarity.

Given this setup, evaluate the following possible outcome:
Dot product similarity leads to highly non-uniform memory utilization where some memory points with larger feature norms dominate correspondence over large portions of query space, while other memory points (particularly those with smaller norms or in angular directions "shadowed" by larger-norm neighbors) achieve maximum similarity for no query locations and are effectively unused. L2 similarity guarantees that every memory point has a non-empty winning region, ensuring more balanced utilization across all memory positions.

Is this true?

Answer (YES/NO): YES